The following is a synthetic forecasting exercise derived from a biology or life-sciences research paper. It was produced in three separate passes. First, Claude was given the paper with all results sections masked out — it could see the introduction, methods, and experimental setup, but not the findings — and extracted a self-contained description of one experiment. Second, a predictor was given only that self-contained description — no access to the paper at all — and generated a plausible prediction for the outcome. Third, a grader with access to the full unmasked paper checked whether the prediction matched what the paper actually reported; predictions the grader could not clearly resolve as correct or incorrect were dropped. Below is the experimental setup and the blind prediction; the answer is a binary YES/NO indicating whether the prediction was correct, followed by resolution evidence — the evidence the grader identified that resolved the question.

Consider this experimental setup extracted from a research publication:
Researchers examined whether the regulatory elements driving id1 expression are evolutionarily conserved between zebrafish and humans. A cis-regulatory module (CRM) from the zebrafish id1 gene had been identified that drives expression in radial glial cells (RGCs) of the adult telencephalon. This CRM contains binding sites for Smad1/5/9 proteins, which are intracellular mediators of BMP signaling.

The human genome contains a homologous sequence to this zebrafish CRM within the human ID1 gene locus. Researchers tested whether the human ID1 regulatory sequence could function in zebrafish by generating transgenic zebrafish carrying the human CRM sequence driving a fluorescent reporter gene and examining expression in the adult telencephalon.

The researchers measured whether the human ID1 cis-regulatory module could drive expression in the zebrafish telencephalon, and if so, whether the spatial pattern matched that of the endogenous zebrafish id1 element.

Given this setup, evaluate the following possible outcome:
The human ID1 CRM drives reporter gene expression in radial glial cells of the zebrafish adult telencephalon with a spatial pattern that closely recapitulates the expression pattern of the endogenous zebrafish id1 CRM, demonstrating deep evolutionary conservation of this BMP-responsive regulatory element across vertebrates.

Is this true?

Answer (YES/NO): YES